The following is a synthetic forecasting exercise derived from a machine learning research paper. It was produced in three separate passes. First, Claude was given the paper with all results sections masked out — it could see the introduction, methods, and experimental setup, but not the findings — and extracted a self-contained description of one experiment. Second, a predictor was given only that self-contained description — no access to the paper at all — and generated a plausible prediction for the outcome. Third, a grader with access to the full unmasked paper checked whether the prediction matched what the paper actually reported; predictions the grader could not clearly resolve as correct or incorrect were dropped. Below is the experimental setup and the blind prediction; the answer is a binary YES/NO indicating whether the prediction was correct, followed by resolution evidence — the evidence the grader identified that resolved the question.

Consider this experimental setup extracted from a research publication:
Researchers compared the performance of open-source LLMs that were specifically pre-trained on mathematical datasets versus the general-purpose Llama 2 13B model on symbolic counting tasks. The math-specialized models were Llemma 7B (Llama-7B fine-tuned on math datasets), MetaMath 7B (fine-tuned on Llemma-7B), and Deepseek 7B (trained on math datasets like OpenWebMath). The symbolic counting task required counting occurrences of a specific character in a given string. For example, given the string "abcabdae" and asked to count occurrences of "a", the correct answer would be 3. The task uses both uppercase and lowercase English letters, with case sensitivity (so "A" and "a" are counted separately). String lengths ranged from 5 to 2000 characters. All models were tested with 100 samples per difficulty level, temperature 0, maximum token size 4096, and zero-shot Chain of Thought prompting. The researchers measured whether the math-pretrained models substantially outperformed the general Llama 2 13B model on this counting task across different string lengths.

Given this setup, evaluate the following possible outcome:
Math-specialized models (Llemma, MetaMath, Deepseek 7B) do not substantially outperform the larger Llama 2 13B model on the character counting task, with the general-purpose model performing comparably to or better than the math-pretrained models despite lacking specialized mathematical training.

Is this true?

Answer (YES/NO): YES